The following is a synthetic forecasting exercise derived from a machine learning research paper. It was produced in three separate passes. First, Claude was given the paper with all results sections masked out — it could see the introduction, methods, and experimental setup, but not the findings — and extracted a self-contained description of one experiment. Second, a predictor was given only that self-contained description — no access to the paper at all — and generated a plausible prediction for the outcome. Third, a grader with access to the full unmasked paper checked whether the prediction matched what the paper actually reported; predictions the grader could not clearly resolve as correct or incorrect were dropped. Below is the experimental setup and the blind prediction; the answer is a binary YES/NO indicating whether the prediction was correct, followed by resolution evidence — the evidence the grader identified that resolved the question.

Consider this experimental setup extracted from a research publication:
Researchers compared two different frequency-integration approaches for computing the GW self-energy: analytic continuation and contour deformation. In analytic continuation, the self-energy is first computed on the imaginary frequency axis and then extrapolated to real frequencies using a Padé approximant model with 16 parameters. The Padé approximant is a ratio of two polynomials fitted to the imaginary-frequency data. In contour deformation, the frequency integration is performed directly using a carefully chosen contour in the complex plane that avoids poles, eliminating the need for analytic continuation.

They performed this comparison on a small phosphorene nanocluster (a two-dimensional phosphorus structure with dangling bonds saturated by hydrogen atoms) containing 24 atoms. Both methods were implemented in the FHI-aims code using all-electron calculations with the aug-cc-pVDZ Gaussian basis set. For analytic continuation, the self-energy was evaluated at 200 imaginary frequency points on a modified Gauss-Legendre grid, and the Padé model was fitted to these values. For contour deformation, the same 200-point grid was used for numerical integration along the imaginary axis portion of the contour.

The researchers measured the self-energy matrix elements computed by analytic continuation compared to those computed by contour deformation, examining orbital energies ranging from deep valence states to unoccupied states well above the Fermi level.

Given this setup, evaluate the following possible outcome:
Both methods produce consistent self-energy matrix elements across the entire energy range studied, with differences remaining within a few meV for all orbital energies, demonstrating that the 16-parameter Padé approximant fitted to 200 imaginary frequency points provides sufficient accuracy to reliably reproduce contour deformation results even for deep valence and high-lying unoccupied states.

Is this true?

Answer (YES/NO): NO